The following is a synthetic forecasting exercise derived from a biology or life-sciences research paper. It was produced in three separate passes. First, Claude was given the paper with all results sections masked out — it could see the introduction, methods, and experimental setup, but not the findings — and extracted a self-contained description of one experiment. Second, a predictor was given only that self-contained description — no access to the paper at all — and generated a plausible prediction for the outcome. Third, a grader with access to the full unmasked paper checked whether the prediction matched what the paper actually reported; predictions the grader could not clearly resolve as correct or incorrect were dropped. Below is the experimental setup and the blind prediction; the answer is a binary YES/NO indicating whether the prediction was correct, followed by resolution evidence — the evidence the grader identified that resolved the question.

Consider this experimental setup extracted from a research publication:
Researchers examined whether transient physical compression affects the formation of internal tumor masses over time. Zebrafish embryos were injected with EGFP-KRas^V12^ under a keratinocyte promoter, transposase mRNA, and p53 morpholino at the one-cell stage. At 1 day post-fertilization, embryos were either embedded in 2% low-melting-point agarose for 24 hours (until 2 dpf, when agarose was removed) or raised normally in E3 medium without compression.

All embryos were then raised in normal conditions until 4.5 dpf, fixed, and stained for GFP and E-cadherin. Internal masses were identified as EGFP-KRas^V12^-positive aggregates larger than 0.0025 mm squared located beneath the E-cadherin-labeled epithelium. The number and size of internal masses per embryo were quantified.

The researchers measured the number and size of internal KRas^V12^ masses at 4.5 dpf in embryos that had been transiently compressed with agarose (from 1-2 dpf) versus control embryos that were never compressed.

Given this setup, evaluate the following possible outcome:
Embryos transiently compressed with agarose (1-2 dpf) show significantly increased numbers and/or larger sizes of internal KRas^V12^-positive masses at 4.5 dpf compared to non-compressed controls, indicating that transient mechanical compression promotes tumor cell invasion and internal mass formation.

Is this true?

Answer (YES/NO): YES